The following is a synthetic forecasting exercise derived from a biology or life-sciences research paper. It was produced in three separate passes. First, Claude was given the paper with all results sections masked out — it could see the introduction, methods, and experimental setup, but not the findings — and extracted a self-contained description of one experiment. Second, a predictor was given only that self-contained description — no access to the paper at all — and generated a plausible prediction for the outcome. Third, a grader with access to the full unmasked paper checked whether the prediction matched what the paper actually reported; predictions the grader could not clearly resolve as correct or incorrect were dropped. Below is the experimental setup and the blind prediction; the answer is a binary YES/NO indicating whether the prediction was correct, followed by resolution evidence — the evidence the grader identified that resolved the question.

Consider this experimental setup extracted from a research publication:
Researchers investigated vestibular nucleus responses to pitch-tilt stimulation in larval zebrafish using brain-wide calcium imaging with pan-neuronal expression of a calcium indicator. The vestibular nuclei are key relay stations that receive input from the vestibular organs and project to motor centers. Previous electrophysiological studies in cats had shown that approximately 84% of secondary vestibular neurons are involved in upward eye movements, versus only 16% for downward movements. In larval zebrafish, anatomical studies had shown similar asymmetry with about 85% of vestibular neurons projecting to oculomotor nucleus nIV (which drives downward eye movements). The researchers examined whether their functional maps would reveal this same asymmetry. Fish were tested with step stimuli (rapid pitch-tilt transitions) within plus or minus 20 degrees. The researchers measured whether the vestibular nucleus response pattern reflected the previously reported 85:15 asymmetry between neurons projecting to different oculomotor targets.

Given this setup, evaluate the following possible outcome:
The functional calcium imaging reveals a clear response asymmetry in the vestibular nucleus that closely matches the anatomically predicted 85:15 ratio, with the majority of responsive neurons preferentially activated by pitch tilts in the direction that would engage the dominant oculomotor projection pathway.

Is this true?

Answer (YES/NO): NO